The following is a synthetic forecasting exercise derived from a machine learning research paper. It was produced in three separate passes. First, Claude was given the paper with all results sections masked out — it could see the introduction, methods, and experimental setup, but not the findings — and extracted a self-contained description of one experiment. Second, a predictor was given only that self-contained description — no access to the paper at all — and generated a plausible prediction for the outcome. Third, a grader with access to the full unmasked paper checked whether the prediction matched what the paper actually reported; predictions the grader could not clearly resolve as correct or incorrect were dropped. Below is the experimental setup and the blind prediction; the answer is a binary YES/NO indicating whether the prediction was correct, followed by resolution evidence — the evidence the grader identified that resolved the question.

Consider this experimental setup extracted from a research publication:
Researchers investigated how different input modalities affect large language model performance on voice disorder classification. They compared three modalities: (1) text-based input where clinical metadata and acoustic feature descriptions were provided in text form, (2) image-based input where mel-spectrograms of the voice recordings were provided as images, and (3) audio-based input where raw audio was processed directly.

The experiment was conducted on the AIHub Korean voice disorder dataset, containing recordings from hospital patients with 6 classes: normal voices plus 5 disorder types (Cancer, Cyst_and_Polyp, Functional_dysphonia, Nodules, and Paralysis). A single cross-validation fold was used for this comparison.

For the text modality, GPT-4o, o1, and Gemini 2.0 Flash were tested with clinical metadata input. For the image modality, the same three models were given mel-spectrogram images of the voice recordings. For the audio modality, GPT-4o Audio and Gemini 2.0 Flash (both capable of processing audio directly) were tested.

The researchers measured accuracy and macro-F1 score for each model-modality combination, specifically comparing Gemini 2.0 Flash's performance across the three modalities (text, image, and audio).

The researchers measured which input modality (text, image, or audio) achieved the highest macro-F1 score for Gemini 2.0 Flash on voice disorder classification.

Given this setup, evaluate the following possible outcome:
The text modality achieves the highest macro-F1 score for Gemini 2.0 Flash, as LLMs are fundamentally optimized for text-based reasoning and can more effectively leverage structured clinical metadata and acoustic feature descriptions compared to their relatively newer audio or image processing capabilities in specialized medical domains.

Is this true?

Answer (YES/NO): NO